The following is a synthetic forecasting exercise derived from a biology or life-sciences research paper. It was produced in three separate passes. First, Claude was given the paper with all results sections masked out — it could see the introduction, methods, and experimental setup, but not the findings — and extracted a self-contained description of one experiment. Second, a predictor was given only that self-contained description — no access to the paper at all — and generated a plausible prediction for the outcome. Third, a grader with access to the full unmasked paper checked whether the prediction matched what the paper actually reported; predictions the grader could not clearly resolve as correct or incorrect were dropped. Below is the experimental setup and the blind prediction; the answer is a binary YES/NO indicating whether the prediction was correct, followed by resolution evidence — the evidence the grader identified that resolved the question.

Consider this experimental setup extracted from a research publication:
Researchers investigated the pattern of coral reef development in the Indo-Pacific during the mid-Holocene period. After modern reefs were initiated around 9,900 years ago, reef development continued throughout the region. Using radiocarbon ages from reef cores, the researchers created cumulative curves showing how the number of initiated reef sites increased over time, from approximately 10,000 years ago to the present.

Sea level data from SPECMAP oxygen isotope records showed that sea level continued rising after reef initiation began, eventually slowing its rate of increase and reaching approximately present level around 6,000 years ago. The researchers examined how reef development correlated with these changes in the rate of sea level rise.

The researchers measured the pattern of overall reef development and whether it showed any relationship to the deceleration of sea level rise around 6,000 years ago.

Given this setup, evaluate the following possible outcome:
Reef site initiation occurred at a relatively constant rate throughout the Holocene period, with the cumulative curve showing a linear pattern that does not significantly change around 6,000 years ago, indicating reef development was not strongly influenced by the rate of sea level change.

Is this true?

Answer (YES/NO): NO